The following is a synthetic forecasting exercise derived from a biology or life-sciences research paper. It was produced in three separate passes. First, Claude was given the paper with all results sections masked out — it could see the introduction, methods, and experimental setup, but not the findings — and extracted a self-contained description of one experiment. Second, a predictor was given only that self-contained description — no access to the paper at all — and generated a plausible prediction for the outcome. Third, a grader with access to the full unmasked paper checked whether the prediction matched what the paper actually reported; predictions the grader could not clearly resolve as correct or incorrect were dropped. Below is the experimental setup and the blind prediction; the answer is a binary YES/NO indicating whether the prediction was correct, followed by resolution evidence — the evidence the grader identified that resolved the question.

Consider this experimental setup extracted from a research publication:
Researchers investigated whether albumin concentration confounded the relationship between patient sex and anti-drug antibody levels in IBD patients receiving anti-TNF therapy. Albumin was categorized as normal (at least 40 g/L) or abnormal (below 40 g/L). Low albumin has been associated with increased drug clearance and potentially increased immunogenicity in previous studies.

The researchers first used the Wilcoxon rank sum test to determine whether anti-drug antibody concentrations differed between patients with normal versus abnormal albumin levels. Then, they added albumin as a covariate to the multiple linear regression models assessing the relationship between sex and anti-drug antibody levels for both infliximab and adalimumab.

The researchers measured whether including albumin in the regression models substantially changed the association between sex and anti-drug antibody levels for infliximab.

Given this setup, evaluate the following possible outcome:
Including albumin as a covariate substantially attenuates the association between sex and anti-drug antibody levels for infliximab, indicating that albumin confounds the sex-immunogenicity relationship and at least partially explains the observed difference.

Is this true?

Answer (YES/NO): NO